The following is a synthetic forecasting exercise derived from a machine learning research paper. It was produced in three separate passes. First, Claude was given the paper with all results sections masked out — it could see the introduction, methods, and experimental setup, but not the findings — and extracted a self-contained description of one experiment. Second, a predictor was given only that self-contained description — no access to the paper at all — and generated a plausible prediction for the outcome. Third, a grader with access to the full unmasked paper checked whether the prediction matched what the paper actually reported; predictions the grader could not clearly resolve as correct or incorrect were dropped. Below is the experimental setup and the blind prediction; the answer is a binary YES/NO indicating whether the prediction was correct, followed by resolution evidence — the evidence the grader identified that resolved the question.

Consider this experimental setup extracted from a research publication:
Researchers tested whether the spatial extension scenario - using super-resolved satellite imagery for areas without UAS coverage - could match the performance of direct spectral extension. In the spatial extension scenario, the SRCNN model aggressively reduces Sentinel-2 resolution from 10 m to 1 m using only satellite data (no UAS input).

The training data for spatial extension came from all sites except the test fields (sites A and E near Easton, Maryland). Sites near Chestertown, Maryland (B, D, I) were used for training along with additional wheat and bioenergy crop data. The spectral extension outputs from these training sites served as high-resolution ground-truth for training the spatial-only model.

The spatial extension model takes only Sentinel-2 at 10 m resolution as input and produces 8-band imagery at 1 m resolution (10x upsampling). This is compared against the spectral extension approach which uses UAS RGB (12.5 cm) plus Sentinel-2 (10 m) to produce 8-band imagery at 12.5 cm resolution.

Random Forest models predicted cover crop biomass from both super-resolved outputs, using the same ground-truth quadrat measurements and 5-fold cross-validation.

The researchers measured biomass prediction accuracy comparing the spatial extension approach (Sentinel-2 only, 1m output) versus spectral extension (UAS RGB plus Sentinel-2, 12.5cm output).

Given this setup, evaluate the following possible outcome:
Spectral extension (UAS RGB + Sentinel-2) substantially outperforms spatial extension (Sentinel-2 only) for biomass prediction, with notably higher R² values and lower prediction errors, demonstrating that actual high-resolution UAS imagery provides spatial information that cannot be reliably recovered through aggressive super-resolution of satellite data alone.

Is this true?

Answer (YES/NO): NO